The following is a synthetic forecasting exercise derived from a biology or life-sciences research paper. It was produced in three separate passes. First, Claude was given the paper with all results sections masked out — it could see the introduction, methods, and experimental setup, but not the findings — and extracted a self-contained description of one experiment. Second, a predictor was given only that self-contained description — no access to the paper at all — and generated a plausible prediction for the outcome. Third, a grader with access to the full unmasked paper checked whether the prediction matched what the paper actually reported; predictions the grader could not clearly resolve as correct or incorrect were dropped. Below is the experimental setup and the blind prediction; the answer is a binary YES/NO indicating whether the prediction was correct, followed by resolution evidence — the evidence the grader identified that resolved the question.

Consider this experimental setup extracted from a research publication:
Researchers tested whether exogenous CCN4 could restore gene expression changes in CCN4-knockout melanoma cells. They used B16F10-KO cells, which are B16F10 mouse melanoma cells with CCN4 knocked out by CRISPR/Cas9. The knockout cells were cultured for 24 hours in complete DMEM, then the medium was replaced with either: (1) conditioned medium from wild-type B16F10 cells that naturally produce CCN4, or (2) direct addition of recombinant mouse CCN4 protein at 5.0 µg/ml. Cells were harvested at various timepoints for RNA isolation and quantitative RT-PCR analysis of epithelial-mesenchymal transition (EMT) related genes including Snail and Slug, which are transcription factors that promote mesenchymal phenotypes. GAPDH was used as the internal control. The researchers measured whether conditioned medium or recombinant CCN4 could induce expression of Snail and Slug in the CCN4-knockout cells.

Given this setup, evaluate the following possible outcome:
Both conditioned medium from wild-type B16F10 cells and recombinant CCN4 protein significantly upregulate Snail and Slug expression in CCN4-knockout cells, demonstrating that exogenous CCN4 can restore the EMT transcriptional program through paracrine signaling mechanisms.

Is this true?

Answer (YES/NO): YES